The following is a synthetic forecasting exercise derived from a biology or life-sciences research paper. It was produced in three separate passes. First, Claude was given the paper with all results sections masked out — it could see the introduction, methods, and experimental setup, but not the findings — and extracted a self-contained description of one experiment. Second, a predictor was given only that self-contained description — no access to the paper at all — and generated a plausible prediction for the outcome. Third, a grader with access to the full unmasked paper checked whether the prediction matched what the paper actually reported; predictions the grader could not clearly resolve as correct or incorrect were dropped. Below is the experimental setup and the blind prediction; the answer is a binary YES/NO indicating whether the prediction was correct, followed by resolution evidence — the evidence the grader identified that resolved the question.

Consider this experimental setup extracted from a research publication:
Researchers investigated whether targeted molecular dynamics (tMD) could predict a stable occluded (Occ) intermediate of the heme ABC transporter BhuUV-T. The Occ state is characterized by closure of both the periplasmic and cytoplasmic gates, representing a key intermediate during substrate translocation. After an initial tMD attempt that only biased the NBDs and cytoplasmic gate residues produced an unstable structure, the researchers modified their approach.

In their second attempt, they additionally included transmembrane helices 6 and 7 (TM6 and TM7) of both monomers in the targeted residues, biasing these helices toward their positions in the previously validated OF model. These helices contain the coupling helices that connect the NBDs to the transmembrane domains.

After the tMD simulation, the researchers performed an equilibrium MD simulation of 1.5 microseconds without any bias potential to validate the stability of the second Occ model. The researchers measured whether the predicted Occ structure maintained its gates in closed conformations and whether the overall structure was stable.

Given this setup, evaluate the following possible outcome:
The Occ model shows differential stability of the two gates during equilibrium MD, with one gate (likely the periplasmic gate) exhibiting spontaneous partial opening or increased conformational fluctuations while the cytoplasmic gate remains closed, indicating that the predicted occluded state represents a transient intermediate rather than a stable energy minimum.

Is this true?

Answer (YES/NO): NO